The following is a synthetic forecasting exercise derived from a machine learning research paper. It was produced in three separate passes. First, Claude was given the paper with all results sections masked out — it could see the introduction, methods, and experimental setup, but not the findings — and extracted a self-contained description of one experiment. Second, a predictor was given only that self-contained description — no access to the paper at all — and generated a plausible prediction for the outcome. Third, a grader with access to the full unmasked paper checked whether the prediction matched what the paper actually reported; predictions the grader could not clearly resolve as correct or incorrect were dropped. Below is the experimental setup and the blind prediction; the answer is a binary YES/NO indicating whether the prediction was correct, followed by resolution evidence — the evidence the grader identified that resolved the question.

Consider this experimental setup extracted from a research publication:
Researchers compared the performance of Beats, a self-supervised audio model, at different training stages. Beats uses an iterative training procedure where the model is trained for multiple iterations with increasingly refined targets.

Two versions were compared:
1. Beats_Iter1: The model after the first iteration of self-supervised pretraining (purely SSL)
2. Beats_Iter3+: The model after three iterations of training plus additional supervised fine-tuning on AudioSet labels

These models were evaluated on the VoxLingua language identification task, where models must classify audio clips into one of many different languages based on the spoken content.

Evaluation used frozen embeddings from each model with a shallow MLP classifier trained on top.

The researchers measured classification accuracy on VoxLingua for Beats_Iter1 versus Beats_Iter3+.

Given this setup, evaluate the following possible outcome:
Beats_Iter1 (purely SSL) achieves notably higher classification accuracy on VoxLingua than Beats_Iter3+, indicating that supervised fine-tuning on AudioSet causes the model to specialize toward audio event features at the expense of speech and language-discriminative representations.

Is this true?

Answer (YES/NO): YES